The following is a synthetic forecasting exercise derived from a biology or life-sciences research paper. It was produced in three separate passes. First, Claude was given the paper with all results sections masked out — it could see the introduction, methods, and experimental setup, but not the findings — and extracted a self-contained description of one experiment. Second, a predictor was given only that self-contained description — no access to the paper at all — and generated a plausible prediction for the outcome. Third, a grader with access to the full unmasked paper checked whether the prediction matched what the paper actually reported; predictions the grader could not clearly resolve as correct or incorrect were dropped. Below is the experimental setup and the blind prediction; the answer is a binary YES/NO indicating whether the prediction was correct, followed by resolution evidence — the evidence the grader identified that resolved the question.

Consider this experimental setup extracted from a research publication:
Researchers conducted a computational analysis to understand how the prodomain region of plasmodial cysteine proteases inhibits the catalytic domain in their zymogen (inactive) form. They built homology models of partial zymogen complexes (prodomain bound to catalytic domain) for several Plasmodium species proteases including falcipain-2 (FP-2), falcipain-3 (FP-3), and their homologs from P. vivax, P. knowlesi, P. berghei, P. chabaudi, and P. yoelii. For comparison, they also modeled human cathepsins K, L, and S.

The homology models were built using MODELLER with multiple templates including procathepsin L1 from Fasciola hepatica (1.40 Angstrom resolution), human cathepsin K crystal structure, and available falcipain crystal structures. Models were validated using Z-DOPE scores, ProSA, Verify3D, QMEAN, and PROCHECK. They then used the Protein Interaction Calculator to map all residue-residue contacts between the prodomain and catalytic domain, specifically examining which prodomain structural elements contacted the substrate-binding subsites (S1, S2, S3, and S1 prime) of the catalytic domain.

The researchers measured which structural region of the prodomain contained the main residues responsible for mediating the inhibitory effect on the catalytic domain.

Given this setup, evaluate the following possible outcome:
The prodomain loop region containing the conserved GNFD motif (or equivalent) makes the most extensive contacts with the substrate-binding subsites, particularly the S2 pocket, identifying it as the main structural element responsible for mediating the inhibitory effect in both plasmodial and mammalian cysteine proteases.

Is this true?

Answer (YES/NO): NO